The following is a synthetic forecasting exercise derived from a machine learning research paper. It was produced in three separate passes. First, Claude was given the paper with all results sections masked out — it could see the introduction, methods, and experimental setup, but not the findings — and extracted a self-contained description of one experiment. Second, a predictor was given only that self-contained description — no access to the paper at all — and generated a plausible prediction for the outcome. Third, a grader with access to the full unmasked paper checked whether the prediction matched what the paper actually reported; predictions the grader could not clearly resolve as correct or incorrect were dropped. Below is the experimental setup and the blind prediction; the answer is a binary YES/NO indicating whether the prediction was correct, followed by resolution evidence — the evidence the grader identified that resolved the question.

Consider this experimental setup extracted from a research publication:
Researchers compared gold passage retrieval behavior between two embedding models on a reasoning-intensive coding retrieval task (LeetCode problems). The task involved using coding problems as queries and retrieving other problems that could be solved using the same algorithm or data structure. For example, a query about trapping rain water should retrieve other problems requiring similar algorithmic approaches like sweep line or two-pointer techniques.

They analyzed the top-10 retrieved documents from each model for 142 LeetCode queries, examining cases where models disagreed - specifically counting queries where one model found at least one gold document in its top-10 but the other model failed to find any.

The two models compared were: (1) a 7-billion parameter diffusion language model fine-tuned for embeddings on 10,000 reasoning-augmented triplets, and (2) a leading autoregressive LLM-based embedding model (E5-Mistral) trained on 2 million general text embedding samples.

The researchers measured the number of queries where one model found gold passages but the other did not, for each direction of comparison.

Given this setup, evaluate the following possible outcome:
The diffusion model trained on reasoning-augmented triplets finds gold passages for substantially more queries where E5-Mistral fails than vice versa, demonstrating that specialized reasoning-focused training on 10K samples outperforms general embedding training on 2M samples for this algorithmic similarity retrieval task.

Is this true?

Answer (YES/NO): NO